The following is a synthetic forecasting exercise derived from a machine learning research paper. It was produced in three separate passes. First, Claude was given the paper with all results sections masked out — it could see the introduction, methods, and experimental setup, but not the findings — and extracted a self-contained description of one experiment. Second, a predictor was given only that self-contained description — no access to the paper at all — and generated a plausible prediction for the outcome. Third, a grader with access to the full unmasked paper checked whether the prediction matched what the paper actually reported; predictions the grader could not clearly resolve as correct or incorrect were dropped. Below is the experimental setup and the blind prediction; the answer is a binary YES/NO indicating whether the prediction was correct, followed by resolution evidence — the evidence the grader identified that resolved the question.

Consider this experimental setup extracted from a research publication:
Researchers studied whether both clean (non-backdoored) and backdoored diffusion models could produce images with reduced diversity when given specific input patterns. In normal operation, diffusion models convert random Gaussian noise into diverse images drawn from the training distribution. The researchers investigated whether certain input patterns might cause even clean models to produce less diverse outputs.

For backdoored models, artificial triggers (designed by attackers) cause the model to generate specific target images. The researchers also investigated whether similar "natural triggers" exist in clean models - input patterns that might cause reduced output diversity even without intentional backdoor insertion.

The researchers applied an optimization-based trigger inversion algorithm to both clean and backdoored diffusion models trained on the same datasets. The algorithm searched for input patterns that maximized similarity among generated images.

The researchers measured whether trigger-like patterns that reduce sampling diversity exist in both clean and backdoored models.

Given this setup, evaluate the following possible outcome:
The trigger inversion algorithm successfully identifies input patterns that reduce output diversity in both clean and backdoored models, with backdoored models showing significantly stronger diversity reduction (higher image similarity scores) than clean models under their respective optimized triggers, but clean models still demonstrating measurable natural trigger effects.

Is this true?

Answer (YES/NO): YES